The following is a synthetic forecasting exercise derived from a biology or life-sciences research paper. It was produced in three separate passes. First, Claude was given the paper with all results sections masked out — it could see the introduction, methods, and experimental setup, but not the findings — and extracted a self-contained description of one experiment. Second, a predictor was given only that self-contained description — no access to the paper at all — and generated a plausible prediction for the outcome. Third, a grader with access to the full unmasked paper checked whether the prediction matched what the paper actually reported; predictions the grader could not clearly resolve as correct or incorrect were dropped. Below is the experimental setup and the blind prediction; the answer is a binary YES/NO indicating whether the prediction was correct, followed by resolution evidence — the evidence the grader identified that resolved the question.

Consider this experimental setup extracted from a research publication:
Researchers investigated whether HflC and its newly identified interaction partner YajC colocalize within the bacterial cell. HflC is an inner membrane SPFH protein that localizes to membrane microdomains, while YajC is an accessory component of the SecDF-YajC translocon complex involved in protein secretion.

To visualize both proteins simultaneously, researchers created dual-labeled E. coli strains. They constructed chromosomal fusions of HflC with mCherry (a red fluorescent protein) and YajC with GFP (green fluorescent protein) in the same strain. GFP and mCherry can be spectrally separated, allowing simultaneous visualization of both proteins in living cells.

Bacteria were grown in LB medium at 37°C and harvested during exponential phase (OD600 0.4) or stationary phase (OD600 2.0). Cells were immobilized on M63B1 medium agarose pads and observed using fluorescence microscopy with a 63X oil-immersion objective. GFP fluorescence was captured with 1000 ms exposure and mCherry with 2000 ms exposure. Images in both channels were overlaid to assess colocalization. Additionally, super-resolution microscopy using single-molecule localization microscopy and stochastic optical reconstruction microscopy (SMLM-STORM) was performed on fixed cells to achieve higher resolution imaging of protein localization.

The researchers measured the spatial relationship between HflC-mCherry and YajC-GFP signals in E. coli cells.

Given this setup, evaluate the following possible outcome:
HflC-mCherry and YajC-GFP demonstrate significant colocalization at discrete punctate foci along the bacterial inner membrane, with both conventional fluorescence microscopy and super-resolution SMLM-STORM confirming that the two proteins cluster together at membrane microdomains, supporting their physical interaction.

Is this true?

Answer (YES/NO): NO